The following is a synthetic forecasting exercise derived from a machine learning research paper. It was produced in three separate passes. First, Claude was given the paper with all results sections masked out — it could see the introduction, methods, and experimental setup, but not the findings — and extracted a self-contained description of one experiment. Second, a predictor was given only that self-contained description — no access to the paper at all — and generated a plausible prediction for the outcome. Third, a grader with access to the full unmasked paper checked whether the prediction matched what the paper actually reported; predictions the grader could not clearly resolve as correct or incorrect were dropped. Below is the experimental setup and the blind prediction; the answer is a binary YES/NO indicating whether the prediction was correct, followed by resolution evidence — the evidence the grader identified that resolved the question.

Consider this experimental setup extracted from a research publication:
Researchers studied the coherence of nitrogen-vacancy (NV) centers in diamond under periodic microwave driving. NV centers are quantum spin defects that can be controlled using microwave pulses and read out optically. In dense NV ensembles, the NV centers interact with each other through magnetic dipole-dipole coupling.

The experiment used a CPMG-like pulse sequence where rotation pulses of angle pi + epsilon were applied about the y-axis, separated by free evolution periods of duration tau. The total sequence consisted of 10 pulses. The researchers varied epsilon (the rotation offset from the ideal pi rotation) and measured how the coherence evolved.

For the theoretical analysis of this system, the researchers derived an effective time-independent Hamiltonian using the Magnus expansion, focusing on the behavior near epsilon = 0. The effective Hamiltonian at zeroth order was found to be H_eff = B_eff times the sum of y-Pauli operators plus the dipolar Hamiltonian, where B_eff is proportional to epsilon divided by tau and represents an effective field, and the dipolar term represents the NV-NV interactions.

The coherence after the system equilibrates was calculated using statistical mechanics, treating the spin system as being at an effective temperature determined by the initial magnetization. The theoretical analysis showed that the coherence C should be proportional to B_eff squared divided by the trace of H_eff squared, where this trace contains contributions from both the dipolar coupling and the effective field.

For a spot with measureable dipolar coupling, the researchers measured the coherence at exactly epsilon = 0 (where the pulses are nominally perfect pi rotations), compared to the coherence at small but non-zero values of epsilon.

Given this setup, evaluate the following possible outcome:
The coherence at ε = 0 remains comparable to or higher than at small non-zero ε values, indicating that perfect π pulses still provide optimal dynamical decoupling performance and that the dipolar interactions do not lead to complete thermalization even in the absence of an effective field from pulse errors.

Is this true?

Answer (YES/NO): NO